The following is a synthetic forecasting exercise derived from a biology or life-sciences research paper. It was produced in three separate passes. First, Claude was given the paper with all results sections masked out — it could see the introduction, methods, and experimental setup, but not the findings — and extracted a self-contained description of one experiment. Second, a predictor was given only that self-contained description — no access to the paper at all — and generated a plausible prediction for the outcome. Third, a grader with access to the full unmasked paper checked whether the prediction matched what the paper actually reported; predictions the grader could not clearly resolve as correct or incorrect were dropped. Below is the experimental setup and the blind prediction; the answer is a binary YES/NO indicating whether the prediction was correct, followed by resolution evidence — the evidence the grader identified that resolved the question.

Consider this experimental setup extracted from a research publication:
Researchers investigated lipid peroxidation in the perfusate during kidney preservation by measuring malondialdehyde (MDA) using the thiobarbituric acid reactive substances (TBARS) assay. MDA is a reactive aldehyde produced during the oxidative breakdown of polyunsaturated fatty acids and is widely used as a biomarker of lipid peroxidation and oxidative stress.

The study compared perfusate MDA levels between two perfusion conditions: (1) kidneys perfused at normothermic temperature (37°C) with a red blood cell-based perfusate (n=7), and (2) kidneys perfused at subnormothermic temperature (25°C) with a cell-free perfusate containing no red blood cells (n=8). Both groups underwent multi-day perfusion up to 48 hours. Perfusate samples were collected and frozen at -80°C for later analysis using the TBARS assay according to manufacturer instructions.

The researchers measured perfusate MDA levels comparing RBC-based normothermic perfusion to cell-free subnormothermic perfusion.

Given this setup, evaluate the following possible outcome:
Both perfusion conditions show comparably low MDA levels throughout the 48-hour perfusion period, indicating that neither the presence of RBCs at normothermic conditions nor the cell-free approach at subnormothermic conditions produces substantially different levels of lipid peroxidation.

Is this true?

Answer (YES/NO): NO